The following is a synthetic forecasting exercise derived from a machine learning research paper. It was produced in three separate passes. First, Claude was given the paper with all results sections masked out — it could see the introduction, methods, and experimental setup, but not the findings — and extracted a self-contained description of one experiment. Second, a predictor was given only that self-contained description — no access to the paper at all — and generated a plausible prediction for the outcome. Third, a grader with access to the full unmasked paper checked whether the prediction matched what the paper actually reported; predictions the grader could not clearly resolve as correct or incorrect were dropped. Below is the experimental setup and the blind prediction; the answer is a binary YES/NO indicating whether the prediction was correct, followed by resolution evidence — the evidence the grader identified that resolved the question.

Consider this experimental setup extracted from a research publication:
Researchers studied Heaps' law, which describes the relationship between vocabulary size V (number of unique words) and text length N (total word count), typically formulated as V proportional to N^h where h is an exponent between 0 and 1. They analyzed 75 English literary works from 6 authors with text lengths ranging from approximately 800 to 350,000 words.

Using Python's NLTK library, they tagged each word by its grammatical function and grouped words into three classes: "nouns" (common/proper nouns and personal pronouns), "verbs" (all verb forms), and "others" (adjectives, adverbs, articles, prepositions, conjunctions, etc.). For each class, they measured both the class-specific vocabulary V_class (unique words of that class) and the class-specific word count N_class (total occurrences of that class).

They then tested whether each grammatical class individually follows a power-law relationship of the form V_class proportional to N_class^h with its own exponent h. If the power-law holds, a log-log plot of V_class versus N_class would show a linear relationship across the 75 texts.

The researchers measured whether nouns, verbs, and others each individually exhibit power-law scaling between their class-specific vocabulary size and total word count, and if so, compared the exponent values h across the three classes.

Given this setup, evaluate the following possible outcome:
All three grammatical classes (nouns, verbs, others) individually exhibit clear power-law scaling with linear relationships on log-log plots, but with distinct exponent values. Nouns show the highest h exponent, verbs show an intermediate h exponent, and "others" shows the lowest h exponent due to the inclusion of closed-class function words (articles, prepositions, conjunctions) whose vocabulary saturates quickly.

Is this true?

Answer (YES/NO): NO